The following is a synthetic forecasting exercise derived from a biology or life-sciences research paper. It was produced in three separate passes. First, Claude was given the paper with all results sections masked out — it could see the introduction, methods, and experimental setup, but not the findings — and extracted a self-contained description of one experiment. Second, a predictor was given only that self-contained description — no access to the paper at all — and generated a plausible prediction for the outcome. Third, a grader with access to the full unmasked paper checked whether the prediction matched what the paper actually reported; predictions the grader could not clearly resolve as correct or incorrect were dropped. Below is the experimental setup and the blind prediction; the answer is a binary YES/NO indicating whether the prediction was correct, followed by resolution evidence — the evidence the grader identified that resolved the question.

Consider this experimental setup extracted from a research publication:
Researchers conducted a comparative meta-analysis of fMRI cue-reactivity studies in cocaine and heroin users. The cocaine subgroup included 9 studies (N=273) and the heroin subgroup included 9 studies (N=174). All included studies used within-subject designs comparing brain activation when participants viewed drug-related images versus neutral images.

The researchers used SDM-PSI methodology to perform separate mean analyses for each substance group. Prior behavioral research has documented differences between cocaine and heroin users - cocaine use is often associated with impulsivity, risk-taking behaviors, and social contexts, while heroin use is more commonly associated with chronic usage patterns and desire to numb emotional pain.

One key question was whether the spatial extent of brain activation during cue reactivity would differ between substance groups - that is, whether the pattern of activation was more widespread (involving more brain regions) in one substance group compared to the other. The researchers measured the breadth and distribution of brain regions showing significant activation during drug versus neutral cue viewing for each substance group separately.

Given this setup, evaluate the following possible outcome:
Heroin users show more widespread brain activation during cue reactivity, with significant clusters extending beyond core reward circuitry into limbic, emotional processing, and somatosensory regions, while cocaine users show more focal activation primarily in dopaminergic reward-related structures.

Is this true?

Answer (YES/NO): NO